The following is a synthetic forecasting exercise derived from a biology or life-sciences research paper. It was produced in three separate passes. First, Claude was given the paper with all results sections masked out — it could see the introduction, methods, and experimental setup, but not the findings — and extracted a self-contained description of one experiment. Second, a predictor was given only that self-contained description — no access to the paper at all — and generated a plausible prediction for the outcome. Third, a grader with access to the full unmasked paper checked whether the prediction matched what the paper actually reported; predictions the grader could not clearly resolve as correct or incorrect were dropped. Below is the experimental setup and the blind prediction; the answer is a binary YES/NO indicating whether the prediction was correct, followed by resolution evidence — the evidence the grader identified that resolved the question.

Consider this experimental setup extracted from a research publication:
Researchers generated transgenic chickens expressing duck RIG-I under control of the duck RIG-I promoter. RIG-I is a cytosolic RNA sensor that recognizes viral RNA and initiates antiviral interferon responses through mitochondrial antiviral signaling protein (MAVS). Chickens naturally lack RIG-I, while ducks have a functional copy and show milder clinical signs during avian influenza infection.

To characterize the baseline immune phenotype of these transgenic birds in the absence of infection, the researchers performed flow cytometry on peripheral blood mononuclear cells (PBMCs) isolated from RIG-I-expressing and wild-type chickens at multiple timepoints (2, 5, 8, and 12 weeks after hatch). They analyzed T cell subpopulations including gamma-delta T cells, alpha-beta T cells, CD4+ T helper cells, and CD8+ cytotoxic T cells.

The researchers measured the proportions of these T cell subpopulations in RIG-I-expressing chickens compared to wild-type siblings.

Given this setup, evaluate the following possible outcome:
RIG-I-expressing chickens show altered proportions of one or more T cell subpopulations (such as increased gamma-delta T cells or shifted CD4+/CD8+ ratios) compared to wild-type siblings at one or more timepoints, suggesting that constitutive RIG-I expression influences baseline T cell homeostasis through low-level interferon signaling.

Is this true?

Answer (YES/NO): YES